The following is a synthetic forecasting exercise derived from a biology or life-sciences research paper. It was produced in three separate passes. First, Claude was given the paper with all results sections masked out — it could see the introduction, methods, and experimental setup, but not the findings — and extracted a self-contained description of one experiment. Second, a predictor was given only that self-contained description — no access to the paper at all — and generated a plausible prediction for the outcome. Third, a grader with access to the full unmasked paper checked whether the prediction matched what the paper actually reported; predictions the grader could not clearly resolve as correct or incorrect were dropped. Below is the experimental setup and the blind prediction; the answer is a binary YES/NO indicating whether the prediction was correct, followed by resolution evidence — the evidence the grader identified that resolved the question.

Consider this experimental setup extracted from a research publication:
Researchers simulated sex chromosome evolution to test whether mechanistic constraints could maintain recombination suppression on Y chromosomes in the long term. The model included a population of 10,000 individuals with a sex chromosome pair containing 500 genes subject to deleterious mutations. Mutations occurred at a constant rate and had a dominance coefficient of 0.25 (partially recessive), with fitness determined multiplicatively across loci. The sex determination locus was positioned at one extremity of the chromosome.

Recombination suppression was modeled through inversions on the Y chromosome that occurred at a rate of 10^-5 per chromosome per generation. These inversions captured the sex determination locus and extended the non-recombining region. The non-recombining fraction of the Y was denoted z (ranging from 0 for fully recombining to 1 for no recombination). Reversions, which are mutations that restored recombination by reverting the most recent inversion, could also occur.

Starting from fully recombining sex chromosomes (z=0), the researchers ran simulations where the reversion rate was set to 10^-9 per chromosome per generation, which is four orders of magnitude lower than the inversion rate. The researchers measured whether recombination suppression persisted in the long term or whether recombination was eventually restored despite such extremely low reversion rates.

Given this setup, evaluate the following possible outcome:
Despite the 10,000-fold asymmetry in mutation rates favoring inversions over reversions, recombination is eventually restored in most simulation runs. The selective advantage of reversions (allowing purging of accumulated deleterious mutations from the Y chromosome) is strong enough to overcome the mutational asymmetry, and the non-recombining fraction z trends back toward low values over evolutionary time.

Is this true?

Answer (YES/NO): NO